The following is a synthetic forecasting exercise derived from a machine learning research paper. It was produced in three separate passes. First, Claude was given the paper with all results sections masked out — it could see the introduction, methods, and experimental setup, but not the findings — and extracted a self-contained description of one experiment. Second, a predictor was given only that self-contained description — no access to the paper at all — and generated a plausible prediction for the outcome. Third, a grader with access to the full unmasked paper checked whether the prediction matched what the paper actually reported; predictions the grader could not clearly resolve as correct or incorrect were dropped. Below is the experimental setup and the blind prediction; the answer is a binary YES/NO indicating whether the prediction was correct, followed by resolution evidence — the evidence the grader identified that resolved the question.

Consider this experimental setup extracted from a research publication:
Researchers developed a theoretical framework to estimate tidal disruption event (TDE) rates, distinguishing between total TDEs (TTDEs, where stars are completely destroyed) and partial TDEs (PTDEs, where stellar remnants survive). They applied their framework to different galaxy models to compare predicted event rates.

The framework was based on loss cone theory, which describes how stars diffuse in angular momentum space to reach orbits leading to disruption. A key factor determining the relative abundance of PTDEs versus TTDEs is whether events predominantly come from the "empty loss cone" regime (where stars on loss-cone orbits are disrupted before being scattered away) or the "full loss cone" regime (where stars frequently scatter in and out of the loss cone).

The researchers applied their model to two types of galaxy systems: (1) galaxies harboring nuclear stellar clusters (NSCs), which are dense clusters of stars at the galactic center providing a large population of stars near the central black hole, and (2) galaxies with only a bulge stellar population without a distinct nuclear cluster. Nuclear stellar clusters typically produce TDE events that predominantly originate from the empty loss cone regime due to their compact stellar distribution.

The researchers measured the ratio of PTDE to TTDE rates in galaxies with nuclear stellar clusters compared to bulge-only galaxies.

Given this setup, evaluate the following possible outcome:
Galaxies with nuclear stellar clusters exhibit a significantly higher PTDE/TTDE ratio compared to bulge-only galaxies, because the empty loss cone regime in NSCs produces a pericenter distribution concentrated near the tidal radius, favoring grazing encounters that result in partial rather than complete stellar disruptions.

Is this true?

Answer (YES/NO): YES